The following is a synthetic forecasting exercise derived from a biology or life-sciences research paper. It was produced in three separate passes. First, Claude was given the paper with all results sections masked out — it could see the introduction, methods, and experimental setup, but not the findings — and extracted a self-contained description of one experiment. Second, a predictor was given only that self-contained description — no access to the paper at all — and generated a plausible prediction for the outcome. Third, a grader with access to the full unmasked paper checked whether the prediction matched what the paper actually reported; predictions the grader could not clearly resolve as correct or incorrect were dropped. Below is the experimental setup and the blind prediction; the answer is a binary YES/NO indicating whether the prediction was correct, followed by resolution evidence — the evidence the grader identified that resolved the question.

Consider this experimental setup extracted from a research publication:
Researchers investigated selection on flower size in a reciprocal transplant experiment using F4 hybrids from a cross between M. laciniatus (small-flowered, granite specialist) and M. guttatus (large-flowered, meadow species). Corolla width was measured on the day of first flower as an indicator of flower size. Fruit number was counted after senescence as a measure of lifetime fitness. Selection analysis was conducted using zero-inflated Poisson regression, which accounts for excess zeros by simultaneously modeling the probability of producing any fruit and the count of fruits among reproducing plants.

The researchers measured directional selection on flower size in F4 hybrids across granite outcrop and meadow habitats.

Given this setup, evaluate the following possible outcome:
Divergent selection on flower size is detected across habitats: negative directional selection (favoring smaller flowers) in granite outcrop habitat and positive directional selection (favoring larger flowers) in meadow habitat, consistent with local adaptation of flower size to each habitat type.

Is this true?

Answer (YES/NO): NO